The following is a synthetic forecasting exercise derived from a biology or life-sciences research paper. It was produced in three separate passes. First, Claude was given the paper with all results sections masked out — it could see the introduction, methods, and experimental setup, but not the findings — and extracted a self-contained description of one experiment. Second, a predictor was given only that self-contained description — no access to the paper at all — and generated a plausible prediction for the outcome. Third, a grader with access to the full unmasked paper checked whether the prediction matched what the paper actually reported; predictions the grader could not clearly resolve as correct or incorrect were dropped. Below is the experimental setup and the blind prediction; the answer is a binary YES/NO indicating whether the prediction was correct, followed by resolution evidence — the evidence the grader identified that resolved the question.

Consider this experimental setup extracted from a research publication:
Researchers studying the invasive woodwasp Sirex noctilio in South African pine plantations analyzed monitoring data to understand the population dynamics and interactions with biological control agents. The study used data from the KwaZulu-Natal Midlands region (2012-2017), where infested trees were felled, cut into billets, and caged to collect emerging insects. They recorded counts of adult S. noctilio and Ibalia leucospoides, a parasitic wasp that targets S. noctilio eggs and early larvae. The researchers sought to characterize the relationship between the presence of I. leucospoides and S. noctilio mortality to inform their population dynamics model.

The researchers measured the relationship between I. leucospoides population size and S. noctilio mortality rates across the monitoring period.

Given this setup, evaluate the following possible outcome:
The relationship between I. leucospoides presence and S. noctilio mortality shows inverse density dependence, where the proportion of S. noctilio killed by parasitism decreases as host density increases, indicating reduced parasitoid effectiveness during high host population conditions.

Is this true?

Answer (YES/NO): NO